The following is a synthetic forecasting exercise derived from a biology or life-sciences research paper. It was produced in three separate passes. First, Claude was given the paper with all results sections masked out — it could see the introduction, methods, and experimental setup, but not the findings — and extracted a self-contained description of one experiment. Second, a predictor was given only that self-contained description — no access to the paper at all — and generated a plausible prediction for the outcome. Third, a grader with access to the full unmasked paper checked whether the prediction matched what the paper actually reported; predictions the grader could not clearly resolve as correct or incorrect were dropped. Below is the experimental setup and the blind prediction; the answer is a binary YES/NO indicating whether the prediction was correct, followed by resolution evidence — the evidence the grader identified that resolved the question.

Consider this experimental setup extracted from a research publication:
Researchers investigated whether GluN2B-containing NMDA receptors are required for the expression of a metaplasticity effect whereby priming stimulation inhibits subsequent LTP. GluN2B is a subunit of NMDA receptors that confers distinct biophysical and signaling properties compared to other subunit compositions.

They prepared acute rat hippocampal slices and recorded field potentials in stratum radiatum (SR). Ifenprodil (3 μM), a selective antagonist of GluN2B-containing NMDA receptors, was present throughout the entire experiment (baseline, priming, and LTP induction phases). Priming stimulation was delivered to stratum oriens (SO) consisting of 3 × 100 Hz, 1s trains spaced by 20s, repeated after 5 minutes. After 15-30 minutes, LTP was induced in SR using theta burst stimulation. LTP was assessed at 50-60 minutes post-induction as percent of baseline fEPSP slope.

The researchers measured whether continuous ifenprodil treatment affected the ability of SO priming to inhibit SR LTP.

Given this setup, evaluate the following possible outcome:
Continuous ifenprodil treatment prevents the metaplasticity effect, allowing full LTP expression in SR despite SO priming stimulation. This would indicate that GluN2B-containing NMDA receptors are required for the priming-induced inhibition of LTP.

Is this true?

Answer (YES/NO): YES